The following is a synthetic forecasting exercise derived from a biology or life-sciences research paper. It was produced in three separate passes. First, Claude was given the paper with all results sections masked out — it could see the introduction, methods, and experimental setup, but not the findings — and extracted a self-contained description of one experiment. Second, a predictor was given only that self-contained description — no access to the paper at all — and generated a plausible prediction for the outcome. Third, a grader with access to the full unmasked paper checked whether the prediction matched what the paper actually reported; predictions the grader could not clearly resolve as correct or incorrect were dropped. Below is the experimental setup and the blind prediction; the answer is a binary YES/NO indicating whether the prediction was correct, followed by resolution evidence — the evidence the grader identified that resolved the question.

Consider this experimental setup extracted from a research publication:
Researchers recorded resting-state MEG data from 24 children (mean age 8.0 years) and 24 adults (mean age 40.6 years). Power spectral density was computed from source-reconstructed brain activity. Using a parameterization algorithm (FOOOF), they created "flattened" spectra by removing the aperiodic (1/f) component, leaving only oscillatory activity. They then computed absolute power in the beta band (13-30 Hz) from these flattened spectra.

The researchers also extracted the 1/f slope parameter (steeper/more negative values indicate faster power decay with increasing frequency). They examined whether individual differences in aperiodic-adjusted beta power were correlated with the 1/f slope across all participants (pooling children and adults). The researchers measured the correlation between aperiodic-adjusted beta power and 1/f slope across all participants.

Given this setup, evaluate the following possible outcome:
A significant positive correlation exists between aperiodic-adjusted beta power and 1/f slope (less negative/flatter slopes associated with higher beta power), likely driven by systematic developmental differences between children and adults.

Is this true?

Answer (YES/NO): YES